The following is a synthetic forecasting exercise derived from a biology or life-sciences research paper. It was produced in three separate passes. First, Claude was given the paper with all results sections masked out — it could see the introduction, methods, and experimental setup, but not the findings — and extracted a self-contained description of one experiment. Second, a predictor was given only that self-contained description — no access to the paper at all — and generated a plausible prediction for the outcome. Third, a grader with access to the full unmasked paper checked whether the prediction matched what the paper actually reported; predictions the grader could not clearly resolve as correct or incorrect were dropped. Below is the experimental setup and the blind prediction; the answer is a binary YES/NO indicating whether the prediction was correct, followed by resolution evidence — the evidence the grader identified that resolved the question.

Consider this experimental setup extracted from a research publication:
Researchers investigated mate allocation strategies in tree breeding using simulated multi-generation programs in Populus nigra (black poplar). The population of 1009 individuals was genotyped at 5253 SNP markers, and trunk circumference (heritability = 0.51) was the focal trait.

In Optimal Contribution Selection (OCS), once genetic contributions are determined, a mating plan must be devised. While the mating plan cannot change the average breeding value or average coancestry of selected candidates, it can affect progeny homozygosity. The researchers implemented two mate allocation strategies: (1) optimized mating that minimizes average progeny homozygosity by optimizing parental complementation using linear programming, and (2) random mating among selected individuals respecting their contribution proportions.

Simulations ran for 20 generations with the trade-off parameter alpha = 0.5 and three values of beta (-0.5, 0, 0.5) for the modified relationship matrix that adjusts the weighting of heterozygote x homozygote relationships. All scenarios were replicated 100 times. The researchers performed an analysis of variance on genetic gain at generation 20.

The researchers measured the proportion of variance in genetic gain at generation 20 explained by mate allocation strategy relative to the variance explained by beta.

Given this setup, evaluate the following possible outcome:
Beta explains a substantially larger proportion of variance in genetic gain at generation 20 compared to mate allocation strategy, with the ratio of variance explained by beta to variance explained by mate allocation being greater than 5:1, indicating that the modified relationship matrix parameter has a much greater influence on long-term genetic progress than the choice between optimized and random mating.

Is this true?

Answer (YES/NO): YES